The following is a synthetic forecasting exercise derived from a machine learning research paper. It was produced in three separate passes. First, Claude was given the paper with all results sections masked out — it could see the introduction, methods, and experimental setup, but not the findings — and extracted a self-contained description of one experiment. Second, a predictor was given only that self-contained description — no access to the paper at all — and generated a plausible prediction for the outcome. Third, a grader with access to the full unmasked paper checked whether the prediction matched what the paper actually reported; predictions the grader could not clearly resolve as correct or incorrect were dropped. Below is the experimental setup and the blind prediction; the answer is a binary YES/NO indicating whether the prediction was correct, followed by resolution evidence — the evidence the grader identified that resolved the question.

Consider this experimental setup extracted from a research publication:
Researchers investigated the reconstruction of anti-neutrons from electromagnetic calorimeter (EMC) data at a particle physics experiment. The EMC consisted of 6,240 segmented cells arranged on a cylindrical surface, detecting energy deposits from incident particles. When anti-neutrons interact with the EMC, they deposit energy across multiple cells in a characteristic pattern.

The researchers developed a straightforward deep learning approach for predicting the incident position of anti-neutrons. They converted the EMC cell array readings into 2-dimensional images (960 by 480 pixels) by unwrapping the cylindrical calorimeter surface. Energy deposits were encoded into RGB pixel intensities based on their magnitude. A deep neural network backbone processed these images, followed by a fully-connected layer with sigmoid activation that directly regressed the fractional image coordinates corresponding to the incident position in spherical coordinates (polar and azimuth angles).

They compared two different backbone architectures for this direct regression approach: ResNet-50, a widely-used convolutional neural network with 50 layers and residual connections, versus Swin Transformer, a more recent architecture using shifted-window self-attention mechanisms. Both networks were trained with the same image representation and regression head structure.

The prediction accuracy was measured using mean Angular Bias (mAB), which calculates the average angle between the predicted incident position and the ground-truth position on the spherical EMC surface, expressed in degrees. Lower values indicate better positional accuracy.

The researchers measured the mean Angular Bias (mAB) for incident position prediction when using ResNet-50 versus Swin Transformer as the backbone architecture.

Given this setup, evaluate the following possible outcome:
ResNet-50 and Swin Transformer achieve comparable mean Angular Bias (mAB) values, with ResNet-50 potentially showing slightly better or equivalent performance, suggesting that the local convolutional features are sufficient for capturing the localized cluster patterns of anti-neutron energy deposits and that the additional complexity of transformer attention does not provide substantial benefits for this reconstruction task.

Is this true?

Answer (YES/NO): NO